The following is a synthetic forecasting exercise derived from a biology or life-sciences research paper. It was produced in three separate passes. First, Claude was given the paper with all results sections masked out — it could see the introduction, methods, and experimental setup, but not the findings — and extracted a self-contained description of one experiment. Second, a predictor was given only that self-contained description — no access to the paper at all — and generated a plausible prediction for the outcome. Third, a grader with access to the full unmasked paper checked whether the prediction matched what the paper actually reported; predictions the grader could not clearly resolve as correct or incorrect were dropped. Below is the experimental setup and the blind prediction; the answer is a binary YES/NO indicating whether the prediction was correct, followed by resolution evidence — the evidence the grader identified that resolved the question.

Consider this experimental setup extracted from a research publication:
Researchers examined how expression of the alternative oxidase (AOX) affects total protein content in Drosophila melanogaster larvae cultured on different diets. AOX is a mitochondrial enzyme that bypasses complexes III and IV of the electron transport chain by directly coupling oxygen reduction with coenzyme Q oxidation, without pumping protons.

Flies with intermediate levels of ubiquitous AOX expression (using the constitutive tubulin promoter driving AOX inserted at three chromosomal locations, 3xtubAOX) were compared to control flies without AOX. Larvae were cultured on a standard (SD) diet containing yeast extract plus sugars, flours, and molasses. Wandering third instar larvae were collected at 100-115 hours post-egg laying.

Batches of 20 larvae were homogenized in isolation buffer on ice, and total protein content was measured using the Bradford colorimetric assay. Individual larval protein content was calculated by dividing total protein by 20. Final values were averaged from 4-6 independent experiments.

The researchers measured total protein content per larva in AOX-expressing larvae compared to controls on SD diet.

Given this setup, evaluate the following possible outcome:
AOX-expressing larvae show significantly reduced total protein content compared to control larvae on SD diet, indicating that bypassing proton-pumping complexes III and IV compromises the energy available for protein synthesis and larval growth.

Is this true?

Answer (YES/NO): NO